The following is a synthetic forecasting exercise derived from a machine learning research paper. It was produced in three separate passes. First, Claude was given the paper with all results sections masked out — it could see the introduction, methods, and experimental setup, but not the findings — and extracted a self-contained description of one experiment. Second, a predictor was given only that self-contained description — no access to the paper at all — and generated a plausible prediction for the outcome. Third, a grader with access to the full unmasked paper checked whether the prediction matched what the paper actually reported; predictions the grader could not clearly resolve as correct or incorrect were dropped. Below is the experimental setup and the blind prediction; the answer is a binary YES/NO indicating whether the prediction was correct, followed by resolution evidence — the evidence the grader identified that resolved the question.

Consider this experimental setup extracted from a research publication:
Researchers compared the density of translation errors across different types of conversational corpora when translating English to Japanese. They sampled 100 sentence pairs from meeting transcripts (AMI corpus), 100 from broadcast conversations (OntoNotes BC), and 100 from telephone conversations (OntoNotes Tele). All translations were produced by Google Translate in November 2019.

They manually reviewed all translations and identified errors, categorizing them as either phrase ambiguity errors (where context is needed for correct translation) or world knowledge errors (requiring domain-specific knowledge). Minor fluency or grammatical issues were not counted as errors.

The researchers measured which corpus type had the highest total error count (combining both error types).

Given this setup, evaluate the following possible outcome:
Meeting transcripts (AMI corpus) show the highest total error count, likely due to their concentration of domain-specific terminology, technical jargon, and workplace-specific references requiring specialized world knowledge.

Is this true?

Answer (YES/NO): NO